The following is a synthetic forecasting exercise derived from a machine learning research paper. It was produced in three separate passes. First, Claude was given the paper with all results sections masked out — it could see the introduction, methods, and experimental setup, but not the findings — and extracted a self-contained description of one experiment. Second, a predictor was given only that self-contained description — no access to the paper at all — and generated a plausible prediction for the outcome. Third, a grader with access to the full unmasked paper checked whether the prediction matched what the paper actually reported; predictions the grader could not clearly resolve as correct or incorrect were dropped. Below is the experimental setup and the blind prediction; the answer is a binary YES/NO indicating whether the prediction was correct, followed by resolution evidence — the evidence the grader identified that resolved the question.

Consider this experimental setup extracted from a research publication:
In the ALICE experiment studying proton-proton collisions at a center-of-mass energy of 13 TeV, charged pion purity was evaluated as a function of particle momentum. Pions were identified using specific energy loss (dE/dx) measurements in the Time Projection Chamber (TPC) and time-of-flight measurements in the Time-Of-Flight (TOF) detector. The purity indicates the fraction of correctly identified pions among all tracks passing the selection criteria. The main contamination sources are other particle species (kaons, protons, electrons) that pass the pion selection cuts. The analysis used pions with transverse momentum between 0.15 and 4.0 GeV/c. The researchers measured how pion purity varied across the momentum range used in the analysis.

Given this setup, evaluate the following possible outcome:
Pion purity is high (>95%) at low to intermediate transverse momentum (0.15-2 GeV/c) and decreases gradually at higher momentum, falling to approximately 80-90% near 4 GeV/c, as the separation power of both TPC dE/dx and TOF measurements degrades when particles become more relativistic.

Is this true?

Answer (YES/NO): YES